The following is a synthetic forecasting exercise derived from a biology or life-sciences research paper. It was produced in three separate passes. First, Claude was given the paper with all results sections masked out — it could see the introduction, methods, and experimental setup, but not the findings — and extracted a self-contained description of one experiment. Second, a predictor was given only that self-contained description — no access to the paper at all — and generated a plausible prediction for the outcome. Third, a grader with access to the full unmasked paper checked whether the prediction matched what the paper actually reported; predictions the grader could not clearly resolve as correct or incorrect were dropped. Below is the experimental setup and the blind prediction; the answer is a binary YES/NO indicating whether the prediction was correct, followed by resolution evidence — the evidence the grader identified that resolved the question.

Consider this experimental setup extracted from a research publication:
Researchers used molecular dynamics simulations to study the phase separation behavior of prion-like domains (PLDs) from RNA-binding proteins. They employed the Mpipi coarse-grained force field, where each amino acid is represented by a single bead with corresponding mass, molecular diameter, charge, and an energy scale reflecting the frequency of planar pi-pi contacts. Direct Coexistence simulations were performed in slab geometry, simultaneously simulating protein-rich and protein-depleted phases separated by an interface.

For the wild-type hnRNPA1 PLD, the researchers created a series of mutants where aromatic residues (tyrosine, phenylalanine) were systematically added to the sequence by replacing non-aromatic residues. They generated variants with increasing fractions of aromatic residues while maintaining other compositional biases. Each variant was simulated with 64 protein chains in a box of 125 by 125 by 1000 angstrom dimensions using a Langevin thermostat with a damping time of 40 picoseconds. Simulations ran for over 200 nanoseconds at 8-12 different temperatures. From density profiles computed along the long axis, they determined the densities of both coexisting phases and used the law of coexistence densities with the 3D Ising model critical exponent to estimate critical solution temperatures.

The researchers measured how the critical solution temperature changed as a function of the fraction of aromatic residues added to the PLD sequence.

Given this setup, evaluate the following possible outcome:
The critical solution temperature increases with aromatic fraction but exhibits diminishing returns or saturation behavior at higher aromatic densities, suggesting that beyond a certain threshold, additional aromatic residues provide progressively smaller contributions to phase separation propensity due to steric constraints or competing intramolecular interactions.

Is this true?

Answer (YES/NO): NO